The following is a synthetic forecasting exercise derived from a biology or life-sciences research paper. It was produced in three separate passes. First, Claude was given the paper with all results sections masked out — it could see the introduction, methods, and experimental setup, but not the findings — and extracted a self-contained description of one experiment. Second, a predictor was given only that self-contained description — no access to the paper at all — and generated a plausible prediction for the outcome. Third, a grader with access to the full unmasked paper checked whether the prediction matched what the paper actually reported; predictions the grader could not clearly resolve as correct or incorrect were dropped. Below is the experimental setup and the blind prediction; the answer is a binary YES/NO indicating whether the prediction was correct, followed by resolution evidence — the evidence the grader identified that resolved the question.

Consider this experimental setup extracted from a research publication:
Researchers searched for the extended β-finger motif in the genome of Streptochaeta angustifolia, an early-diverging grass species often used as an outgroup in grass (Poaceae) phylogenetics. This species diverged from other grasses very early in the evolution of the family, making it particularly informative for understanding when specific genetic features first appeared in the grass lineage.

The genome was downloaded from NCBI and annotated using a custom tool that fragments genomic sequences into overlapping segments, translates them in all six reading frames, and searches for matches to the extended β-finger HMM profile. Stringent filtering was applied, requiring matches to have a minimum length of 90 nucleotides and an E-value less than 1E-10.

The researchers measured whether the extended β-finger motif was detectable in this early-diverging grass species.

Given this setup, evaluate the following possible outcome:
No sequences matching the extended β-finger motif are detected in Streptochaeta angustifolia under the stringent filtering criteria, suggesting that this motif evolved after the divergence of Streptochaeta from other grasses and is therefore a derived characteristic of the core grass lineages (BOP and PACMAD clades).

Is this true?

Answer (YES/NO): YES